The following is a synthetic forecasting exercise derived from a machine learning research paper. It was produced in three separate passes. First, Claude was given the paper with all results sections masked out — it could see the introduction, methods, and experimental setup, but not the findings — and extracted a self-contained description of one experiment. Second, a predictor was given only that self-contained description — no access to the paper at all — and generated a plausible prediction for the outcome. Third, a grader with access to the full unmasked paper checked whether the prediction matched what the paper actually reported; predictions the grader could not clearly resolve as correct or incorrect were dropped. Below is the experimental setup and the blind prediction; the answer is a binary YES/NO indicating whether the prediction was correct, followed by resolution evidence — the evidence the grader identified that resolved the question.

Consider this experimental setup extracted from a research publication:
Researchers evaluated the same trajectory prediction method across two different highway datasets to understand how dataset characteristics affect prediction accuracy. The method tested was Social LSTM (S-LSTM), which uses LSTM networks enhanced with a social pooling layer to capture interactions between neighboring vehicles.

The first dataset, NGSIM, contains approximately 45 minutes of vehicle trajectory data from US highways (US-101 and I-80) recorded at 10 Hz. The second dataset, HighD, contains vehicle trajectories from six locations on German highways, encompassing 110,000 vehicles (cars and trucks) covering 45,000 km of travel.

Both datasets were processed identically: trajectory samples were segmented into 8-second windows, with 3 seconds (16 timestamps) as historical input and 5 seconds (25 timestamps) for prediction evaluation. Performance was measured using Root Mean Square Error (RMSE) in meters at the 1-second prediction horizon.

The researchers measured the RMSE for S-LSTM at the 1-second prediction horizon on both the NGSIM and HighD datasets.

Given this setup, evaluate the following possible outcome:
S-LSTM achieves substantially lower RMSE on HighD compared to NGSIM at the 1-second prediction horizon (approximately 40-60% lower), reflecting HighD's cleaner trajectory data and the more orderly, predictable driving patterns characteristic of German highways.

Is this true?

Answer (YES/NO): NO